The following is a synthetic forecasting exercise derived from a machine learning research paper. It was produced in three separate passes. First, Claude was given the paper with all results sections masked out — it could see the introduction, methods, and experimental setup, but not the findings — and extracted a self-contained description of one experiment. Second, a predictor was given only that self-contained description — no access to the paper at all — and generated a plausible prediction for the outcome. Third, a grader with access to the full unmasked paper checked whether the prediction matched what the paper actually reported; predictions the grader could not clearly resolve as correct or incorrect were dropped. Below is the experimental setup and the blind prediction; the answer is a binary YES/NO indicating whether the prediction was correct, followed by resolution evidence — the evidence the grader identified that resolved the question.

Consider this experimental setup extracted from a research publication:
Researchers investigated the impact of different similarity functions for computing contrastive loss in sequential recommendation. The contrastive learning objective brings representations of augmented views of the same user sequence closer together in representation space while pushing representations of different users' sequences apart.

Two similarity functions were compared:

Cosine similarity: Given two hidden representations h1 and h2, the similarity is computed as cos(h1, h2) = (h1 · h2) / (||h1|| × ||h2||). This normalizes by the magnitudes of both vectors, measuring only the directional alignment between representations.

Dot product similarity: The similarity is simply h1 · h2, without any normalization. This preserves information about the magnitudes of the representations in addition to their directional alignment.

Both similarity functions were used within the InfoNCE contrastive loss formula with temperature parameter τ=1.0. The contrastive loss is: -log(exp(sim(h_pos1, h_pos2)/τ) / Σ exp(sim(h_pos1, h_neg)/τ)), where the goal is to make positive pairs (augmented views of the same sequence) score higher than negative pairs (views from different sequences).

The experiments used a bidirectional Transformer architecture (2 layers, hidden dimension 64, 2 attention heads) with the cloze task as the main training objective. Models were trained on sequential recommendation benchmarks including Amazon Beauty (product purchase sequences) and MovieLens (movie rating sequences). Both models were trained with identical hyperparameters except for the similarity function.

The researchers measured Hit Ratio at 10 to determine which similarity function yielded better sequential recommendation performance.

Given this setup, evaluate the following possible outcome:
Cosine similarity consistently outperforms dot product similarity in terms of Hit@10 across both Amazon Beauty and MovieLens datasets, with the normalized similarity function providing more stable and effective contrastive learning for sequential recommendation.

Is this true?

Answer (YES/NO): NO